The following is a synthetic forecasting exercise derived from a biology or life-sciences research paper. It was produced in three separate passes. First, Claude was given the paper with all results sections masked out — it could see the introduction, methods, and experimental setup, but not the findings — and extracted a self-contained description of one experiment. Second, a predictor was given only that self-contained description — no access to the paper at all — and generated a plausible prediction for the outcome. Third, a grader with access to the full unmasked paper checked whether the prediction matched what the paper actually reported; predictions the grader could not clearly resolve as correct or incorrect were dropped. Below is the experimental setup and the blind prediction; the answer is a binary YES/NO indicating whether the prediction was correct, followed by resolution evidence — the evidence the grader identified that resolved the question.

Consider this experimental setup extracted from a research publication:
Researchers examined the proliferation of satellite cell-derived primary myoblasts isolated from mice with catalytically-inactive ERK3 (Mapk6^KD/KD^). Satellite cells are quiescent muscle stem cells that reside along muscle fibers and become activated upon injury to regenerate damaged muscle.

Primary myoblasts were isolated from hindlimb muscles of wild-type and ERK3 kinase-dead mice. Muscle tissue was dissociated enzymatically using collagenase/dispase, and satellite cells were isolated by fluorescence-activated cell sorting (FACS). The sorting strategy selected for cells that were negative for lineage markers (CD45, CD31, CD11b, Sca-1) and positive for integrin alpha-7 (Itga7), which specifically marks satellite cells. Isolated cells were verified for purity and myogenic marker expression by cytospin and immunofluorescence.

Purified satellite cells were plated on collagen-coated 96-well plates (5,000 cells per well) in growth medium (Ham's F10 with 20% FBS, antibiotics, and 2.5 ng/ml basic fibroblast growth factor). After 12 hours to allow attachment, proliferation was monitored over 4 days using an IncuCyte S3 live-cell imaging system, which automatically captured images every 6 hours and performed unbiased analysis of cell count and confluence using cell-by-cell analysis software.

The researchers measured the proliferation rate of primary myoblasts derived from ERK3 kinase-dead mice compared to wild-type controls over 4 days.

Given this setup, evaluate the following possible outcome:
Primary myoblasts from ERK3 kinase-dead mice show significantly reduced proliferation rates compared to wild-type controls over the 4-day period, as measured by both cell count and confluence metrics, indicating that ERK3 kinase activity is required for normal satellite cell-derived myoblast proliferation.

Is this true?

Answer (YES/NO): YES